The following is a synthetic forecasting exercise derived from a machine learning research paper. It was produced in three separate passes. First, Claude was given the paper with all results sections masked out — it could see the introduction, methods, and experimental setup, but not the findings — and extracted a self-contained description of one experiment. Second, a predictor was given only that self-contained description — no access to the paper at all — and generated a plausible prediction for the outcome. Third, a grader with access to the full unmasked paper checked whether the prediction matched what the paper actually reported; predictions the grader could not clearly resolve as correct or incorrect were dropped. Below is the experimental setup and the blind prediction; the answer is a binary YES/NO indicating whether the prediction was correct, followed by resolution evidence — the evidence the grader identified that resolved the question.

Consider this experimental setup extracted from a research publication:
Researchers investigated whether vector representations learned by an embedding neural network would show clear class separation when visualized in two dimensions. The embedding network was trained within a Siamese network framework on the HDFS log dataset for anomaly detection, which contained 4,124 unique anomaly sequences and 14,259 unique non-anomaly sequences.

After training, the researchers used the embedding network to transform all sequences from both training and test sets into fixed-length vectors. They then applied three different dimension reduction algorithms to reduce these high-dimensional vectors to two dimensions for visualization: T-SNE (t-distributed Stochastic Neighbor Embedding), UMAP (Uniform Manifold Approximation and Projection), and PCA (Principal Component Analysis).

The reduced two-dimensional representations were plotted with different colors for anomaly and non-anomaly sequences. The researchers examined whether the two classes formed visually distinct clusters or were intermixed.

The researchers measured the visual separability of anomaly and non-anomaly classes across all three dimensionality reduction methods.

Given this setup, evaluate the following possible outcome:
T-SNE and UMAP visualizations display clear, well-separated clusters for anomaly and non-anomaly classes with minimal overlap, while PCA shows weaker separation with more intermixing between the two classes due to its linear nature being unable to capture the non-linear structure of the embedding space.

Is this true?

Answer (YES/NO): NO